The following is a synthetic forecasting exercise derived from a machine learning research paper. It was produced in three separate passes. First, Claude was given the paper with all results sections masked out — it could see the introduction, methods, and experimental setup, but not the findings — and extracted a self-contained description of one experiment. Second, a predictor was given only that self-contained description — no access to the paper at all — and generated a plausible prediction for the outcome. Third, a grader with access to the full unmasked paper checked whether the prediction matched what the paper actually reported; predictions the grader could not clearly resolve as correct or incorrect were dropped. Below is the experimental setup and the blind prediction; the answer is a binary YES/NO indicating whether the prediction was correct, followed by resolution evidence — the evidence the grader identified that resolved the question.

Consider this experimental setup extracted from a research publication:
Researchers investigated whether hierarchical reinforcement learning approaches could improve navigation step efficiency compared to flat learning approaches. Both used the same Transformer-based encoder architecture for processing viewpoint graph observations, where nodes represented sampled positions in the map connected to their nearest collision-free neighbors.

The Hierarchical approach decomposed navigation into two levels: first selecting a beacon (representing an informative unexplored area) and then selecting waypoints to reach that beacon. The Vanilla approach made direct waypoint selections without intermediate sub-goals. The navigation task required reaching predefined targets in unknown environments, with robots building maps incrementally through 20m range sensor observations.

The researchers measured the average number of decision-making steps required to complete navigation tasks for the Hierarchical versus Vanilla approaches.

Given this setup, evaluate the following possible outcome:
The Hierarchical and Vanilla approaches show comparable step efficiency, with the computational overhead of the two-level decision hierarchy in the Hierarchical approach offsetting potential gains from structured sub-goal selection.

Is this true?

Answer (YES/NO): NO